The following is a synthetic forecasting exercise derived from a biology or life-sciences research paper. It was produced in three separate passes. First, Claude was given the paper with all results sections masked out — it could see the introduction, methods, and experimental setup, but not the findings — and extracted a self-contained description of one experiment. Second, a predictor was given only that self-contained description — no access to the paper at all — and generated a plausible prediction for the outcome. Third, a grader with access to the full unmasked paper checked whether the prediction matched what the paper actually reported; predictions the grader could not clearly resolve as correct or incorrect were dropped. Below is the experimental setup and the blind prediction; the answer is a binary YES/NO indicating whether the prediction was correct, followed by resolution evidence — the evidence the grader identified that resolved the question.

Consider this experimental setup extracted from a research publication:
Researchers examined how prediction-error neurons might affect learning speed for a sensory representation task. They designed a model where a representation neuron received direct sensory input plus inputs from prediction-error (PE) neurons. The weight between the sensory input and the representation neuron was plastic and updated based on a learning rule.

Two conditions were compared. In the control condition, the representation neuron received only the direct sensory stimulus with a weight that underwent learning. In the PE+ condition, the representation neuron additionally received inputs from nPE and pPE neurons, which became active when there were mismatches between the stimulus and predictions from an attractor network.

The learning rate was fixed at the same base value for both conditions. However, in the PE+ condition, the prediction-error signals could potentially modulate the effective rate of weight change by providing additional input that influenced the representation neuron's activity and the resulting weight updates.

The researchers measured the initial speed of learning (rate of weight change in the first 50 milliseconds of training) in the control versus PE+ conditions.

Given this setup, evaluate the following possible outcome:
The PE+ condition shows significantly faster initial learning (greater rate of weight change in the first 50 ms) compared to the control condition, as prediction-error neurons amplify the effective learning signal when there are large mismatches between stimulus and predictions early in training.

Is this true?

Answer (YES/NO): YES